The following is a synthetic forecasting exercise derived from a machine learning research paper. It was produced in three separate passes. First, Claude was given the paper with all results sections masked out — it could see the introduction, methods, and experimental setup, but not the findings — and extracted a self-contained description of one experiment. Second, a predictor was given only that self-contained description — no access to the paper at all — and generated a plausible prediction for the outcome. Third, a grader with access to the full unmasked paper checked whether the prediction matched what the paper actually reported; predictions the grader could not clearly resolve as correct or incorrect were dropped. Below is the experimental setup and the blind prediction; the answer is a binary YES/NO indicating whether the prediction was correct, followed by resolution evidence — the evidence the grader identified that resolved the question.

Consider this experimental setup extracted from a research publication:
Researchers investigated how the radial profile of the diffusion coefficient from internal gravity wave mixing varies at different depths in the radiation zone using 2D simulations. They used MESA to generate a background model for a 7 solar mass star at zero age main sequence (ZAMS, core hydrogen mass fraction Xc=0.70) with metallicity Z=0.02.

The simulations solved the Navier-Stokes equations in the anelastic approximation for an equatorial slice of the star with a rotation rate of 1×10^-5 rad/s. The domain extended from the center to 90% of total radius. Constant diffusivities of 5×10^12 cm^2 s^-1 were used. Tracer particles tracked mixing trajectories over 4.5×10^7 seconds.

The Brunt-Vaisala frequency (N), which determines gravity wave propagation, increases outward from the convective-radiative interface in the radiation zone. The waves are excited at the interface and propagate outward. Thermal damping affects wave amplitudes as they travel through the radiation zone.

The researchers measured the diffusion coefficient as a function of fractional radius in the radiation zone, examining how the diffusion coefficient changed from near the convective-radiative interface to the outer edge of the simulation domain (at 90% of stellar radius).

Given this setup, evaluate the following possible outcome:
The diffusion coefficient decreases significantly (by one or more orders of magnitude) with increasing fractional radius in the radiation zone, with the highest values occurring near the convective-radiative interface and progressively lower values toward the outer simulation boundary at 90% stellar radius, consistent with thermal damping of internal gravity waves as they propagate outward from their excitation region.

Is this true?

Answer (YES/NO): NO